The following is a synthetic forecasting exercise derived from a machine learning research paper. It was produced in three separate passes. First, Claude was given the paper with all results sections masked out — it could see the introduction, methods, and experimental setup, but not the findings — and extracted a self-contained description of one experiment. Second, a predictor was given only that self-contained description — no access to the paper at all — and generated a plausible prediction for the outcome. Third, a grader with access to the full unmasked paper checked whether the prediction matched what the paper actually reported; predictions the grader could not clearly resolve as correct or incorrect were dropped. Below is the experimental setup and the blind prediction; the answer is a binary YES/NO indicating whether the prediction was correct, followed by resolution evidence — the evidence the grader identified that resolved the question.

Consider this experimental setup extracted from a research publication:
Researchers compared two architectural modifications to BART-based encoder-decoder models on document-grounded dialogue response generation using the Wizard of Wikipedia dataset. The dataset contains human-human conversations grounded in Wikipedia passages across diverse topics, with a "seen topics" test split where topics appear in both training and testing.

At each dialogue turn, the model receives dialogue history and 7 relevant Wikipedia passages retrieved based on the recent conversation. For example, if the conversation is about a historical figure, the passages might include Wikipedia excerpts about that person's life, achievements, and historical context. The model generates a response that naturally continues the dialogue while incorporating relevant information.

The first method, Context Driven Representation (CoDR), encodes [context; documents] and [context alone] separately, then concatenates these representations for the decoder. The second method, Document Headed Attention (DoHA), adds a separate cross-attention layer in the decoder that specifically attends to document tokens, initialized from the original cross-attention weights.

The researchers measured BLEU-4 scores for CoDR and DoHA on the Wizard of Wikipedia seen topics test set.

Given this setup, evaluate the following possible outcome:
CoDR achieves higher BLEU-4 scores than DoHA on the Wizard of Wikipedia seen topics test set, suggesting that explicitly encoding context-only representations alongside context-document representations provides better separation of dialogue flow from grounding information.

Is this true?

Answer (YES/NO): NO